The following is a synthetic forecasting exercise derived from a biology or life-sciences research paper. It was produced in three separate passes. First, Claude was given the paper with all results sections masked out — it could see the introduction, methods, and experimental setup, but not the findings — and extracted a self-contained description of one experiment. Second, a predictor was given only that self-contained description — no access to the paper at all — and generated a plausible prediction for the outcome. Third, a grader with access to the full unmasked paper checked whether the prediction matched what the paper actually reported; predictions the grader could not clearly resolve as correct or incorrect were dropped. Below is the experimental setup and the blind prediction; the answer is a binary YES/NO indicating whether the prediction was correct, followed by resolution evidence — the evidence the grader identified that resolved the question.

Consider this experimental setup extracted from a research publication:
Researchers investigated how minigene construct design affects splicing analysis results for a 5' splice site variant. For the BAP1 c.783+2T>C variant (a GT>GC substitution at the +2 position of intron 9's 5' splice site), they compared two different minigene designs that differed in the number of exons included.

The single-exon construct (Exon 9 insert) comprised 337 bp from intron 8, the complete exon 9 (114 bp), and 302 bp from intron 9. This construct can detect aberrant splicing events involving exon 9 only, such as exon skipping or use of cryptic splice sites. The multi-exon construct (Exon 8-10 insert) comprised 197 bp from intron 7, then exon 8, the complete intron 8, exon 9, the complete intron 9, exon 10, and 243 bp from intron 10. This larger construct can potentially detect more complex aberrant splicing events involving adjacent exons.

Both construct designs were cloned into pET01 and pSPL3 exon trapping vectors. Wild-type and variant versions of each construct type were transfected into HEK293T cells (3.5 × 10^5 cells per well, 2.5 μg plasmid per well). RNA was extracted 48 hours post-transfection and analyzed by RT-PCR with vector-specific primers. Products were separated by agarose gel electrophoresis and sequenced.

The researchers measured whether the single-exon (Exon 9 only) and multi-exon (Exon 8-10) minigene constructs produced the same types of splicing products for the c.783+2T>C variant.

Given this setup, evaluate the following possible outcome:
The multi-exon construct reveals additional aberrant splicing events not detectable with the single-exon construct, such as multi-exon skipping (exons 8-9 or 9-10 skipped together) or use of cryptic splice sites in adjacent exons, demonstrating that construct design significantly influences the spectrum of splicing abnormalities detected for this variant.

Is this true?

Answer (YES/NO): NO